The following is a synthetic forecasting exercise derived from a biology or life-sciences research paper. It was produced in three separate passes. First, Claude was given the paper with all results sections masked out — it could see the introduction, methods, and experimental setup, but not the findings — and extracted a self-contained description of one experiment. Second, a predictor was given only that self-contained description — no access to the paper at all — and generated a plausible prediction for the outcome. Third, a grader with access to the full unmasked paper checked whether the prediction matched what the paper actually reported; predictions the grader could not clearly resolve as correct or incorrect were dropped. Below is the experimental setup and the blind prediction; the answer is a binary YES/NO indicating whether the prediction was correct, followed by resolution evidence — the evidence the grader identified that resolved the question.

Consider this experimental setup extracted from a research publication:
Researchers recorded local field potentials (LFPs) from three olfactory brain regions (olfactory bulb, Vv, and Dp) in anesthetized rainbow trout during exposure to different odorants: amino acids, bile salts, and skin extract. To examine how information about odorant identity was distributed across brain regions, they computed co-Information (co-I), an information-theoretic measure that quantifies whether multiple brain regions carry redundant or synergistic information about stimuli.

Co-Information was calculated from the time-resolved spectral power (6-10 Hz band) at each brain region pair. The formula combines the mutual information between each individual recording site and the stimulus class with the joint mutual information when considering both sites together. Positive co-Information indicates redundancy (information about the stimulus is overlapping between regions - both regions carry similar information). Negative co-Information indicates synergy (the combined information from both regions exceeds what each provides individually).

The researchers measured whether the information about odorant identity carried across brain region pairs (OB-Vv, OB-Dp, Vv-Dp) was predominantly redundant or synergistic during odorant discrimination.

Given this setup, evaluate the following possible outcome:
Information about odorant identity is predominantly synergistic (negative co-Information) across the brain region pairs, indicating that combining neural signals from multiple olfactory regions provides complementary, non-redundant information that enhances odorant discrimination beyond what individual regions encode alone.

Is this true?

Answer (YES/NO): NO